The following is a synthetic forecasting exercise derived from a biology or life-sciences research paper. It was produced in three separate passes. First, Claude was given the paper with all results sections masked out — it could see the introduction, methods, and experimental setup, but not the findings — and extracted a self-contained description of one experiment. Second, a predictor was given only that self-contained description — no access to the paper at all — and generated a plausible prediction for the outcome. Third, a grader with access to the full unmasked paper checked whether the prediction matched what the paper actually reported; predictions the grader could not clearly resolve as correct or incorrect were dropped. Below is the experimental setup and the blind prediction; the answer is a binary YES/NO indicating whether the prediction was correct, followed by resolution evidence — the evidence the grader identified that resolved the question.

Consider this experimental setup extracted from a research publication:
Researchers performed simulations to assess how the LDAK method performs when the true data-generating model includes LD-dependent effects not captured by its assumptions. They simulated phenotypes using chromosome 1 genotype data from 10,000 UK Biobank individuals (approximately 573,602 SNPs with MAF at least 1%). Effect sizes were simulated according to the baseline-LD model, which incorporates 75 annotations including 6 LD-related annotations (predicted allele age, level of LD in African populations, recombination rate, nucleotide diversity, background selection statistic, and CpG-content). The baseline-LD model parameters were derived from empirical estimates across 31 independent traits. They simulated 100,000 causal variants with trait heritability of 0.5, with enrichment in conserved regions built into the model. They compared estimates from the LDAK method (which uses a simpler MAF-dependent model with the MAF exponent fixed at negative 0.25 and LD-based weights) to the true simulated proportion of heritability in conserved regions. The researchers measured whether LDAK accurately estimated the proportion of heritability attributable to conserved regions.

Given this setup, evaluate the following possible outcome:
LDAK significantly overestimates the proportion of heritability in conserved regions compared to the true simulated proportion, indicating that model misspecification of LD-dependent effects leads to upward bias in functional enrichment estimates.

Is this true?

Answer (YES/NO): NO